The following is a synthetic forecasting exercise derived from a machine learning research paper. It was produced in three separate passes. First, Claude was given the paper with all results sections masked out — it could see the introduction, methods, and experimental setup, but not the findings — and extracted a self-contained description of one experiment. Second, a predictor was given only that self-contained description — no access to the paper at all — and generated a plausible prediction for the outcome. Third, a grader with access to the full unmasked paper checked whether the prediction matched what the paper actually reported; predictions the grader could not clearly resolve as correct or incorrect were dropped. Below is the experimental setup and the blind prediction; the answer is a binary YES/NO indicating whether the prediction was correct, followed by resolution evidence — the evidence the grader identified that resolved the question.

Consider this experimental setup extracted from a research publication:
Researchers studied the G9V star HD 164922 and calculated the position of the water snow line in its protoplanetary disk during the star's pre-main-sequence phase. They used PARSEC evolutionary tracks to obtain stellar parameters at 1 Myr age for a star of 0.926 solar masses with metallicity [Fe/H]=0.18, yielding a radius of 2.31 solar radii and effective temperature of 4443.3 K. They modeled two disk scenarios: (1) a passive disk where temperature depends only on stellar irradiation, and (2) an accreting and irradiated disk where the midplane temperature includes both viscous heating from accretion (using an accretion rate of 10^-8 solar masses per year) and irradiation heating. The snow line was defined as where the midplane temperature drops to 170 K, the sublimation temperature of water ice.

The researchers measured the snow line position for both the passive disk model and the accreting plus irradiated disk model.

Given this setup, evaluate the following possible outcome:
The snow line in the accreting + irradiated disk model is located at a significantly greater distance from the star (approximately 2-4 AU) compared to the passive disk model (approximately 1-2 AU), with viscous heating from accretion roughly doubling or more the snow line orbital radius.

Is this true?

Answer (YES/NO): NO